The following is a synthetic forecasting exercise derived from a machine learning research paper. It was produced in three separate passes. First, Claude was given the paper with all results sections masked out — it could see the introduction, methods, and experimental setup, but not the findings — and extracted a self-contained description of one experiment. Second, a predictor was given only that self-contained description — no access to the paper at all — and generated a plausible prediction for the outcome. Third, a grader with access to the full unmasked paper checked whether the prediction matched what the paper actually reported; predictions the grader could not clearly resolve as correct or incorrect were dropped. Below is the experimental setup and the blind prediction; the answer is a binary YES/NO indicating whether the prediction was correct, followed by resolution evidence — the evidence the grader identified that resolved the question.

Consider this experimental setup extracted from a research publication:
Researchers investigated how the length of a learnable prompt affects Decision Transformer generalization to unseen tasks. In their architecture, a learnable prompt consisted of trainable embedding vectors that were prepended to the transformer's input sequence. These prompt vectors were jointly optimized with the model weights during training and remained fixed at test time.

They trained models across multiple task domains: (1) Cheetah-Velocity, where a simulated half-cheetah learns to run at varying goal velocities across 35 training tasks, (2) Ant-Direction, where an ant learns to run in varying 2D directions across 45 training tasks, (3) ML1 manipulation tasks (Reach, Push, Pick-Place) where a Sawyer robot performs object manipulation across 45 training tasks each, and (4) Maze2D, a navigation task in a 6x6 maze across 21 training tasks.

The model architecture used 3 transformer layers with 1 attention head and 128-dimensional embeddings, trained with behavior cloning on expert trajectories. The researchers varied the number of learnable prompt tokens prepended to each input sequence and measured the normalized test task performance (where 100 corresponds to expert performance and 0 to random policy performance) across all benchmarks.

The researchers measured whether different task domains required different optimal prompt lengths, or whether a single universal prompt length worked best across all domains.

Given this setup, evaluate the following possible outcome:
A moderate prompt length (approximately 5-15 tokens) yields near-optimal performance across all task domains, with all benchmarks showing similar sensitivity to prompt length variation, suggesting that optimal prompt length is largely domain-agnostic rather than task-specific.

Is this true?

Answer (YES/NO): NO